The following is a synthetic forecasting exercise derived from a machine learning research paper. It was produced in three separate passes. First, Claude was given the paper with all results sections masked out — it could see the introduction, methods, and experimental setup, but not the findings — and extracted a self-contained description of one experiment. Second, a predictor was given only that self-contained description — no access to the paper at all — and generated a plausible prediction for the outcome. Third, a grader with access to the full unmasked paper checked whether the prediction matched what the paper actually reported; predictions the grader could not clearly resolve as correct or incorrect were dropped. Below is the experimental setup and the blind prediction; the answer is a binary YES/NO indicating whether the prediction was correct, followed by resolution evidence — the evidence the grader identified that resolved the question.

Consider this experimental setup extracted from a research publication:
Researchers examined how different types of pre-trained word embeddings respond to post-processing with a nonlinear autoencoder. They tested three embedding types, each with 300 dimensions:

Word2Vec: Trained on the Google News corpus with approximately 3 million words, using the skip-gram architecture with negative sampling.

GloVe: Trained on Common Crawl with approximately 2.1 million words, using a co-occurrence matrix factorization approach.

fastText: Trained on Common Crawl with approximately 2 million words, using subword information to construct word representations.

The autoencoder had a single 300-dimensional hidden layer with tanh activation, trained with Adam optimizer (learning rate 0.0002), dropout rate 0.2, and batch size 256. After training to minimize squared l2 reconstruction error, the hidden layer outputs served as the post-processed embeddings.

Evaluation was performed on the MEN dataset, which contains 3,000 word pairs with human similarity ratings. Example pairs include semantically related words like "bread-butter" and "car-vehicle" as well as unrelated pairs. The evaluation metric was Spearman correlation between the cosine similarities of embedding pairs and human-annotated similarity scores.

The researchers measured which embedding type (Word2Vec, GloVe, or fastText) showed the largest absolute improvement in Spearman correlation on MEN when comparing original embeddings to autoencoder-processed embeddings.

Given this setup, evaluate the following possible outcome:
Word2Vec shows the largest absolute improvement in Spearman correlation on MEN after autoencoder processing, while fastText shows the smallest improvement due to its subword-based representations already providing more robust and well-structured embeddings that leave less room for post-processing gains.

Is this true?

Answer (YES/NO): NO